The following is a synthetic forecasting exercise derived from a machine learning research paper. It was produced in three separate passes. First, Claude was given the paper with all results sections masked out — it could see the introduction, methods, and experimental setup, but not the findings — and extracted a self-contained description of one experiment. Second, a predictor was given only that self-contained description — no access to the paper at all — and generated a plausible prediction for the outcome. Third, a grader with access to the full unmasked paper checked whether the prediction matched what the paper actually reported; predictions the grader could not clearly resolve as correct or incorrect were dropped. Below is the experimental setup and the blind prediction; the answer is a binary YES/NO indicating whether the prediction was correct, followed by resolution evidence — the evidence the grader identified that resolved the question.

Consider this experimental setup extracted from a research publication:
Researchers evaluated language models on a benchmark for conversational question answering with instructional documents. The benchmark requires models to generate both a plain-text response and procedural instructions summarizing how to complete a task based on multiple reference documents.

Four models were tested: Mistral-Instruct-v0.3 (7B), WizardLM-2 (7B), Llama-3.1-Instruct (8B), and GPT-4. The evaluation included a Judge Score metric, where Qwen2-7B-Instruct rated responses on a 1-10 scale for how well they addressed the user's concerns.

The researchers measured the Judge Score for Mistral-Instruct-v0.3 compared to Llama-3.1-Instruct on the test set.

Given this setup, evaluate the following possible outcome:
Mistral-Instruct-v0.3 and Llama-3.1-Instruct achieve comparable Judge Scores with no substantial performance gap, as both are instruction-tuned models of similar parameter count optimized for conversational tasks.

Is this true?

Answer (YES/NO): YES